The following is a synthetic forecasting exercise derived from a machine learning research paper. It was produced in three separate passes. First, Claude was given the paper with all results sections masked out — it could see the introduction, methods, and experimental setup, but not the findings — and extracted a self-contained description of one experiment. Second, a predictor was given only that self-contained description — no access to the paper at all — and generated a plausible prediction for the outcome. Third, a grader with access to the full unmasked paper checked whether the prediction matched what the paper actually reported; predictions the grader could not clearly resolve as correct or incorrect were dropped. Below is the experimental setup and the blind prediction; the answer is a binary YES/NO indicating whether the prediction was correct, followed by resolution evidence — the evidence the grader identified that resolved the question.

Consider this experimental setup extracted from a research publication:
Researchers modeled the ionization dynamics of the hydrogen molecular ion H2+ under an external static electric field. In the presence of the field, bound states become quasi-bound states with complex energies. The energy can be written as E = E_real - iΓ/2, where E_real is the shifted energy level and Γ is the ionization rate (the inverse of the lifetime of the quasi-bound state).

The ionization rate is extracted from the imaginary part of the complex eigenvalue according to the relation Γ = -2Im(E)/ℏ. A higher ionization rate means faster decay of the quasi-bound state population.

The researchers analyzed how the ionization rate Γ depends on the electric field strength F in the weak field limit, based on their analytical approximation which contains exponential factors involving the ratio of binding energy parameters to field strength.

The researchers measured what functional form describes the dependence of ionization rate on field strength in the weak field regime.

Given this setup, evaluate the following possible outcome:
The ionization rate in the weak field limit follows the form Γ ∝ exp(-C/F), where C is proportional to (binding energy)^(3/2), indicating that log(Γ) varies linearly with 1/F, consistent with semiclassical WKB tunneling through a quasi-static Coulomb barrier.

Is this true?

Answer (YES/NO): YES